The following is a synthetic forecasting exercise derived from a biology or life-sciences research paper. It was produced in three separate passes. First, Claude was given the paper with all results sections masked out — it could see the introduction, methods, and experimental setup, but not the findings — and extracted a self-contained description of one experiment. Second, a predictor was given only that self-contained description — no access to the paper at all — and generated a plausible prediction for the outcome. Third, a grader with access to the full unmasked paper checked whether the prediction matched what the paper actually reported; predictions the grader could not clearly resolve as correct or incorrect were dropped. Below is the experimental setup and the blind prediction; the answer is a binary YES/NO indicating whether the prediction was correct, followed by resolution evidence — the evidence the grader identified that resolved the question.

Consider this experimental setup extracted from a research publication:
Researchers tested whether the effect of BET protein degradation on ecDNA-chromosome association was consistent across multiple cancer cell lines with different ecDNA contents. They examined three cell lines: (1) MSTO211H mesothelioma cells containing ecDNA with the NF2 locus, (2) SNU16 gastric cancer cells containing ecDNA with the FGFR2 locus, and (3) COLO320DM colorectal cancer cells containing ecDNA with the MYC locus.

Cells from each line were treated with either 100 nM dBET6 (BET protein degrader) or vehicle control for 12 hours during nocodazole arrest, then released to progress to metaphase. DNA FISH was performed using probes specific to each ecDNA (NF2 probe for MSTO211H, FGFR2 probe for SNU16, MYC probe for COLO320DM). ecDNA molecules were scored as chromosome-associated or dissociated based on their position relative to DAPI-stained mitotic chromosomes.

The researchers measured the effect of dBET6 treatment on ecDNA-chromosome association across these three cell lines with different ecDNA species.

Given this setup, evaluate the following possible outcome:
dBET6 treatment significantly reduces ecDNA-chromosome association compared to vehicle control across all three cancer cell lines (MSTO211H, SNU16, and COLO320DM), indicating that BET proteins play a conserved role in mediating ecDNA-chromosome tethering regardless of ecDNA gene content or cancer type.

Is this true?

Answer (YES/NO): NO